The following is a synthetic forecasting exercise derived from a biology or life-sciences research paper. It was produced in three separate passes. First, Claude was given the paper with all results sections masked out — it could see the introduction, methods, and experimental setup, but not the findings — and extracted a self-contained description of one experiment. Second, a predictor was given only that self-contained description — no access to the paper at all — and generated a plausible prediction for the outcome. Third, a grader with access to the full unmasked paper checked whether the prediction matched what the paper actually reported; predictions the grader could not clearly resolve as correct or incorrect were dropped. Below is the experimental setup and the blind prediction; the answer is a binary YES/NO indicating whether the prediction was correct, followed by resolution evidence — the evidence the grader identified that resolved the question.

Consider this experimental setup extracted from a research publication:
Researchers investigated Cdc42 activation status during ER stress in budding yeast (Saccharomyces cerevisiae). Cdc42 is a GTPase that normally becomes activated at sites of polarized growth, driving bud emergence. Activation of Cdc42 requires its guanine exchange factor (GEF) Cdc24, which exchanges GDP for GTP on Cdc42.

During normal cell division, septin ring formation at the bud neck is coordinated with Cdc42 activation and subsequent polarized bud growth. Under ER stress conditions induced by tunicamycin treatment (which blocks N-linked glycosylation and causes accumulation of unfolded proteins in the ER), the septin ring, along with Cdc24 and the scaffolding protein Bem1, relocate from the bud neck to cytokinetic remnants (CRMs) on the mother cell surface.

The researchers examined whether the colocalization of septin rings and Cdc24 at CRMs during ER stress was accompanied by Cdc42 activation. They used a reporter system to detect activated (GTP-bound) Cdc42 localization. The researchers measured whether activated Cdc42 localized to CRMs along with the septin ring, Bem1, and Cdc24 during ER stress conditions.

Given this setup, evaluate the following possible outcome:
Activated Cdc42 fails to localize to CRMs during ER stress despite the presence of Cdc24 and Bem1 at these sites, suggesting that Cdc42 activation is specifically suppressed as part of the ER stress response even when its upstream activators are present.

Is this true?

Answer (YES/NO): YES